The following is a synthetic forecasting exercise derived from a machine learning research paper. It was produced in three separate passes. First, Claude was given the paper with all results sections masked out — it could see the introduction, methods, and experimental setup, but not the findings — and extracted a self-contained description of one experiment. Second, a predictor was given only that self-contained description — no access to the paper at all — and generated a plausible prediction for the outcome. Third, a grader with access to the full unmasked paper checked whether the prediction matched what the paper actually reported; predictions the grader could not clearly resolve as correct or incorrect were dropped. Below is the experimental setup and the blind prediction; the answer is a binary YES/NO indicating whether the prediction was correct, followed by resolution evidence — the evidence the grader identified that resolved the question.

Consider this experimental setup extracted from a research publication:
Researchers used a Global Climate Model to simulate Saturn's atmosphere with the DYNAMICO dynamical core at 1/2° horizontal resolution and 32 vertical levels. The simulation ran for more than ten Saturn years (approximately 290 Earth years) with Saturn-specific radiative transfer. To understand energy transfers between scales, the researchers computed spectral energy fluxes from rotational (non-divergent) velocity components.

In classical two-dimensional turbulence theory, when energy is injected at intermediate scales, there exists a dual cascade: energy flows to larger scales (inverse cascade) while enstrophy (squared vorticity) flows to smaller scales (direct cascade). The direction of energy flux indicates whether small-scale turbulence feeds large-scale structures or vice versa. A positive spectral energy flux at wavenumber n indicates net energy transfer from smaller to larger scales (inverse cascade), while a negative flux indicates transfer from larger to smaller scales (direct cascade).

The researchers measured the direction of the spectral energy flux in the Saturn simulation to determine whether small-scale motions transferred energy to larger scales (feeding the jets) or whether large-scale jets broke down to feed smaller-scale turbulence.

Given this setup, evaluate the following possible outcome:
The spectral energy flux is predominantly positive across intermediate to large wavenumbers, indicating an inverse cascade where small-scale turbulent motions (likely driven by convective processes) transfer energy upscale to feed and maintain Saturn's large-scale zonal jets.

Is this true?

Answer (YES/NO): NO